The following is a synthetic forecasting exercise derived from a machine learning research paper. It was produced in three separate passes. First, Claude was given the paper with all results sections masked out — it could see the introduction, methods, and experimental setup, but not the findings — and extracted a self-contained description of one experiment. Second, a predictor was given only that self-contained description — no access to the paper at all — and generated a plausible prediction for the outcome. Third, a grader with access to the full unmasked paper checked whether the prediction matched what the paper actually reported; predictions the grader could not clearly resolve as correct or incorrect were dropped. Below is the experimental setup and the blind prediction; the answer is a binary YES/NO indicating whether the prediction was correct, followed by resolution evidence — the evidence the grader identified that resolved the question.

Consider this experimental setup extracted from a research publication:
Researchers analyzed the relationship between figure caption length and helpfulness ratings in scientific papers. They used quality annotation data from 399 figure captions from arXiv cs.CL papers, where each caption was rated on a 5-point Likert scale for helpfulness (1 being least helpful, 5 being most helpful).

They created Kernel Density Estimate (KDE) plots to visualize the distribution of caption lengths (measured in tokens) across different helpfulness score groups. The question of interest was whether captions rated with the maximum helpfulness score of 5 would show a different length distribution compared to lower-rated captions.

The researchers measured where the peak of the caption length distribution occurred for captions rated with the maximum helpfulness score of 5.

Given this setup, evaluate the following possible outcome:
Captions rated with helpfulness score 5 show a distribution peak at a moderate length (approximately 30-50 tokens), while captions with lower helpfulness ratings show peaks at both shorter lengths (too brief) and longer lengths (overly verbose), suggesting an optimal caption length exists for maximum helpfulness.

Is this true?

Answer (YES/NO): NO